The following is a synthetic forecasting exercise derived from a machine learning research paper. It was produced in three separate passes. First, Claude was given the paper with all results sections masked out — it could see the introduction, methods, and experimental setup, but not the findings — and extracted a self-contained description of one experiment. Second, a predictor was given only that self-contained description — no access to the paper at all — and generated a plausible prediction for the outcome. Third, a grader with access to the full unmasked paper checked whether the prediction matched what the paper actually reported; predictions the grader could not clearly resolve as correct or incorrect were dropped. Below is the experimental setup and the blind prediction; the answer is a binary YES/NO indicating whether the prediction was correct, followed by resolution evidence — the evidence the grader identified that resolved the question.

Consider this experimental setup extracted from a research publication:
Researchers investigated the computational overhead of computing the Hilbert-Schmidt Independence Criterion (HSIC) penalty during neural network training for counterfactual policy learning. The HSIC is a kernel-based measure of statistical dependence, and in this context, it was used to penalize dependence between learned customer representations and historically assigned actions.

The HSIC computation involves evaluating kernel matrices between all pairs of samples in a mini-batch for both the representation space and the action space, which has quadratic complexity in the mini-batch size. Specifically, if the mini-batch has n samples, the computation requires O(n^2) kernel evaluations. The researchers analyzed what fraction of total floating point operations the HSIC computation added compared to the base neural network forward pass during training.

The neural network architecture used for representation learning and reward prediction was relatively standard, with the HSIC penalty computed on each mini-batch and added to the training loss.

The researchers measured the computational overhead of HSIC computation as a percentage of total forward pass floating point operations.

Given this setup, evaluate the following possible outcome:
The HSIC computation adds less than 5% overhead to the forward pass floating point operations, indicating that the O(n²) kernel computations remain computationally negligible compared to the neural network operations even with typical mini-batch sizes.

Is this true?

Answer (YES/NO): NO